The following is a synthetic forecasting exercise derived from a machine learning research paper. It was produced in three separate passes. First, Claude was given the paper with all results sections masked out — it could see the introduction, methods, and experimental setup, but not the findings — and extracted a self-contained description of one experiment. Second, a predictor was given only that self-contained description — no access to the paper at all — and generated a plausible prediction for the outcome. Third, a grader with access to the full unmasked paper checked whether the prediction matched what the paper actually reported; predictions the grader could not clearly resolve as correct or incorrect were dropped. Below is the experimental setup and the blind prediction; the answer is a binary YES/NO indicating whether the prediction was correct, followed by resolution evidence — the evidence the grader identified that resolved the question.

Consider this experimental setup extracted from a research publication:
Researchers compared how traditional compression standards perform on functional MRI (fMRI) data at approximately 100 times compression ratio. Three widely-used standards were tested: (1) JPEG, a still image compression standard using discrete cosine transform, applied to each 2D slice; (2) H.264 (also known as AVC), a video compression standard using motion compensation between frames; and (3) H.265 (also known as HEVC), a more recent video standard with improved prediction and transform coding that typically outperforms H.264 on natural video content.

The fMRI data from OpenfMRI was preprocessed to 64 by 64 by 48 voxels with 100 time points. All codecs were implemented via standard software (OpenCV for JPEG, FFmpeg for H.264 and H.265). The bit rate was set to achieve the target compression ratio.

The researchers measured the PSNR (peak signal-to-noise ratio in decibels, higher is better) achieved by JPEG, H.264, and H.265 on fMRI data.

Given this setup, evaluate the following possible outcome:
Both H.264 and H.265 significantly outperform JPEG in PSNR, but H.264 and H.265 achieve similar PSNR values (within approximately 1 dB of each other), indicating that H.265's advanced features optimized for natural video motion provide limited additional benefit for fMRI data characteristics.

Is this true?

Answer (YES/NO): NO